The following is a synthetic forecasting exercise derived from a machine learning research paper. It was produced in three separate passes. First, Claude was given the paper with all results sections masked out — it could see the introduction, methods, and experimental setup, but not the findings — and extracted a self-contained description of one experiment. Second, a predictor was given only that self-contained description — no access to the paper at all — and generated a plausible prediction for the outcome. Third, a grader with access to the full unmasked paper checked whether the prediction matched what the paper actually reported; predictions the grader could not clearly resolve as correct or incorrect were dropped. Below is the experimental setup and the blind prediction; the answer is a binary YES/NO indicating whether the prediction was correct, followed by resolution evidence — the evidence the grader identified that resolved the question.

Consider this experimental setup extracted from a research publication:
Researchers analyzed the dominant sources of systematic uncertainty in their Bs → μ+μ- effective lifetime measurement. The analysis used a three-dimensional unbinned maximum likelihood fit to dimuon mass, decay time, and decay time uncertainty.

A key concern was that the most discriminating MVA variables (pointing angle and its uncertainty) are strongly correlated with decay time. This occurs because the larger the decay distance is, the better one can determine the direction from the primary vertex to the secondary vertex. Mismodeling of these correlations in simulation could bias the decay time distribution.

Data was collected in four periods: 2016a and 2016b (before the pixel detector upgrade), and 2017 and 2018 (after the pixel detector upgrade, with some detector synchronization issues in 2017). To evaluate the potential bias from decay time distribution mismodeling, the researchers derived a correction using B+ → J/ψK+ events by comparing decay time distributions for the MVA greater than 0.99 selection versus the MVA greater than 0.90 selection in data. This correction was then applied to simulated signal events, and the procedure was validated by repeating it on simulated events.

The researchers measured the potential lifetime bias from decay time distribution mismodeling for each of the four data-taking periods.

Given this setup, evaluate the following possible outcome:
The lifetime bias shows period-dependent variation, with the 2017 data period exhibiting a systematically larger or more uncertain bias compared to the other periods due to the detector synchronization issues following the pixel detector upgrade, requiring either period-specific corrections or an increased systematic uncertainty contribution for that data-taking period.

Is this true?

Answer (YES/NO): NO